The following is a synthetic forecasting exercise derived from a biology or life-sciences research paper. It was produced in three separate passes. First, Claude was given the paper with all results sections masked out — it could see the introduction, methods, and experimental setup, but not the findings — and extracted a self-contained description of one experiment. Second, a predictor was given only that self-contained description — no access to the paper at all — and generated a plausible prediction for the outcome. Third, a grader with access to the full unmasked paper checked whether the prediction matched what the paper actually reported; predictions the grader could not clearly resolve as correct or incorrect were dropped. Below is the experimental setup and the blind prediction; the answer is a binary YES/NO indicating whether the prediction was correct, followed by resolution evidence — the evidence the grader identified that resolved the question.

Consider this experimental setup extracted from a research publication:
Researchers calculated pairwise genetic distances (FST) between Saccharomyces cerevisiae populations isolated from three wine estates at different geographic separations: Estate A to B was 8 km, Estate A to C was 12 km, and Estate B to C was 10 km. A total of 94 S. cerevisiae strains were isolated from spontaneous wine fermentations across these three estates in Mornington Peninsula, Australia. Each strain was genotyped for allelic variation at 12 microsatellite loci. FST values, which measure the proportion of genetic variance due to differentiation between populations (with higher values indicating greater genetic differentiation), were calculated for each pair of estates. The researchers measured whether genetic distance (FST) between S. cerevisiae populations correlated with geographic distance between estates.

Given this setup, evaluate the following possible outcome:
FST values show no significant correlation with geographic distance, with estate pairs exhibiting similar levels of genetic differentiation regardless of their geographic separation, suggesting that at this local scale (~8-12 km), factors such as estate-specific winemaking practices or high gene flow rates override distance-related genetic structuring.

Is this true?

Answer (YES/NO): NO